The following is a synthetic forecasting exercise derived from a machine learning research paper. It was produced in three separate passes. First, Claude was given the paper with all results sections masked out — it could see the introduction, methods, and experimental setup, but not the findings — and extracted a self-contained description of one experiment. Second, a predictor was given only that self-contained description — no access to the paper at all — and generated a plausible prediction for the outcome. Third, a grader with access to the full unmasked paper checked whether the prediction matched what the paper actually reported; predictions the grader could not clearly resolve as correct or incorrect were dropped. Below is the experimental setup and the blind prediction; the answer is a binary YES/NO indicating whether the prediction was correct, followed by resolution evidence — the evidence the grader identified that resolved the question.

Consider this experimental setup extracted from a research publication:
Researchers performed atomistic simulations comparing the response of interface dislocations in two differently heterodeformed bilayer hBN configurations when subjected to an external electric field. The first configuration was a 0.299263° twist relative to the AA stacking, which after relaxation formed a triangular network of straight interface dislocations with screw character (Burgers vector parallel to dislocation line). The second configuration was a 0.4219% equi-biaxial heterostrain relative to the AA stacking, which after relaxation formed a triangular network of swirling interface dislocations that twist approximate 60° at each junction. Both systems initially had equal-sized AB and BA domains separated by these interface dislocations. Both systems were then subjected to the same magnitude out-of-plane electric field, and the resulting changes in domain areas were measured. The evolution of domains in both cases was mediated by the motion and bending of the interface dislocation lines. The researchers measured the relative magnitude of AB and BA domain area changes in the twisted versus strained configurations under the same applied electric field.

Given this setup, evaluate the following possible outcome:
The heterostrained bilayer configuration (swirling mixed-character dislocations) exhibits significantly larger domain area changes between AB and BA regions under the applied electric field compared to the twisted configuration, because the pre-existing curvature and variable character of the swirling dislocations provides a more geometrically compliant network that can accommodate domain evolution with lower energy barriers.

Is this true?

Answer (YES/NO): YES